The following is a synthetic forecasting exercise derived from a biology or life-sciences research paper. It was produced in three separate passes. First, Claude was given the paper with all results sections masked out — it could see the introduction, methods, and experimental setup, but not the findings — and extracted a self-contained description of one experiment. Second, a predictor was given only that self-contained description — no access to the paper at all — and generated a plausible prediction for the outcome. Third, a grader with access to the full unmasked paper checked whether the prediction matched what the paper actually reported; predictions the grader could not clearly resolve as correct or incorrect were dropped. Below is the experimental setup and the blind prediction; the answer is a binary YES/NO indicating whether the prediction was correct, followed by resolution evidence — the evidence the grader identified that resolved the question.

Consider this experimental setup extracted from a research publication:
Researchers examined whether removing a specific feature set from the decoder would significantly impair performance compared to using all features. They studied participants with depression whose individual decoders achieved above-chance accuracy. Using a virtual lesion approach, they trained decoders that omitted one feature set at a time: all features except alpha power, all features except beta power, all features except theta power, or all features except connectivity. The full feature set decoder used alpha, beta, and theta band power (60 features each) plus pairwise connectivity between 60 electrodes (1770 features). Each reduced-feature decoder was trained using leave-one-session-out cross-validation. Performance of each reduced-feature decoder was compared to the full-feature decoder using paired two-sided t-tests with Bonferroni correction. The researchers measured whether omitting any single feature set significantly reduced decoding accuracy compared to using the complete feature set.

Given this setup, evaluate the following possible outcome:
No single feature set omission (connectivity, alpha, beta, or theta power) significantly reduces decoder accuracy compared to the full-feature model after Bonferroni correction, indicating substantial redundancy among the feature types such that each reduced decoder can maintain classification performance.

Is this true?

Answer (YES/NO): YES